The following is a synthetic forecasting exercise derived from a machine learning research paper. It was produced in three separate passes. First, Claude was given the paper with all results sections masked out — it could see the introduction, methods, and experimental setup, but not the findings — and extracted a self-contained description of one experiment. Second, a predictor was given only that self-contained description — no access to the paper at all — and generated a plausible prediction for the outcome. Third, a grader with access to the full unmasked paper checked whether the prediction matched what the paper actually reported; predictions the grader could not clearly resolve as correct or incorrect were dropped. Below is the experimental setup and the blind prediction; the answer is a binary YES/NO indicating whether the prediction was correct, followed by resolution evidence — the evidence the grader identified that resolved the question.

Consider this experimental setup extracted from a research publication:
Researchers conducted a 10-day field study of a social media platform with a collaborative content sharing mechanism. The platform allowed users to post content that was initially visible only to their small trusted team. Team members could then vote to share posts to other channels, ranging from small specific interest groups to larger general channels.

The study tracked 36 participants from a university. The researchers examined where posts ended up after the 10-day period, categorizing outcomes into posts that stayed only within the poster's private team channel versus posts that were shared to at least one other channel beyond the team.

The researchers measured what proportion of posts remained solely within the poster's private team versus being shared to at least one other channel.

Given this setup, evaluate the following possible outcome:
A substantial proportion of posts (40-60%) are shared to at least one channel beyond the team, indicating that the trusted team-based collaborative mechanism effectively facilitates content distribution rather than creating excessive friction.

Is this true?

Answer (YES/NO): NO